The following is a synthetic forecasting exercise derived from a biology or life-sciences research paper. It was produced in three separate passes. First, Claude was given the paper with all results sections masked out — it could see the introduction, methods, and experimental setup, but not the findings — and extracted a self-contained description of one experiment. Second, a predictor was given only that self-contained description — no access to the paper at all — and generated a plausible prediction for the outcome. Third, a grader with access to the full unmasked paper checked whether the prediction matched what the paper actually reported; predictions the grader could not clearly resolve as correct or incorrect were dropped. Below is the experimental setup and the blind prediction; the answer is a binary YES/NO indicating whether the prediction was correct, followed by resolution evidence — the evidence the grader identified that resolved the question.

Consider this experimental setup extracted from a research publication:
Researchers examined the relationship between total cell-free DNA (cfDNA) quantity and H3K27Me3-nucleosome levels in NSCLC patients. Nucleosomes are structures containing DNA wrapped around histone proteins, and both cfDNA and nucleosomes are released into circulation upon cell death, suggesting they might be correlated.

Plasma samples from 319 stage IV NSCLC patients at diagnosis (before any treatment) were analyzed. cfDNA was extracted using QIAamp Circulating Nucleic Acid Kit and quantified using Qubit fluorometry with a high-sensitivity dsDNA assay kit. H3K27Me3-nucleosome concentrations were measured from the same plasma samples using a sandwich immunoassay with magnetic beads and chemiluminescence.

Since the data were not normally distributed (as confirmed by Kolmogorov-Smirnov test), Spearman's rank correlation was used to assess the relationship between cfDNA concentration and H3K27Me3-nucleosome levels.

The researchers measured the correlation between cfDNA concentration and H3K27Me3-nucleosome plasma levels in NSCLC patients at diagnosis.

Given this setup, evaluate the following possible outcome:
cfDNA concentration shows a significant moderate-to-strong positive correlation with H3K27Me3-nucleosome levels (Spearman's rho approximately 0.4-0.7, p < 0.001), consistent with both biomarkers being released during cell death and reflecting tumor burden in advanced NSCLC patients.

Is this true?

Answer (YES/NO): NO